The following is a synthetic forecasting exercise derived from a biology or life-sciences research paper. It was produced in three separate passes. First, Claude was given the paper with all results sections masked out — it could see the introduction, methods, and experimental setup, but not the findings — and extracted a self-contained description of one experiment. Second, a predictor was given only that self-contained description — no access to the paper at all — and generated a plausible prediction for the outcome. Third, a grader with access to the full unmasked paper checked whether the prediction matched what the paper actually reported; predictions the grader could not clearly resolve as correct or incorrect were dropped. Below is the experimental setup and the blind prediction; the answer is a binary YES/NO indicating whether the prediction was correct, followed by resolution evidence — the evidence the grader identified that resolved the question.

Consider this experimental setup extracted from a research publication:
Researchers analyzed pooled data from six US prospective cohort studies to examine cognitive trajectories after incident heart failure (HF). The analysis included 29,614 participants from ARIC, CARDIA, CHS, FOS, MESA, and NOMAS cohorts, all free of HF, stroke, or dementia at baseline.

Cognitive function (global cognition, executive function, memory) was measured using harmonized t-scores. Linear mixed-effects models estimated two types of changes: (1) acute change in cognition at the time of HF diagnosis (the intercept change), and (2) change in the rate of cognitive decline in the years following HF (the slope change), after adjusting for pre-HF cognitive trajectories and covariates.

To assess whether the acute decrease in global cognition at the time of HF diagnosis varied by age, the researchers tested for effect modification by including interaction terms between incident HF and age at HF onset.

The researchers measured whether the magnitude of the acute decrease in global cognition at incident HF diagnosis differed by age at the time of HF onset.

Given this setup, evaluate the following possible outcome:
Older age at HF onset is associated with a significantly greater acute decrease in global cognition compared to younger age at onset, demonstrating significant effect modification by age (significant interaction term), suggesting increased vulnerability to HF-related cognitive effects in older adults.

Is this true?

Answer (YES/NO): YES